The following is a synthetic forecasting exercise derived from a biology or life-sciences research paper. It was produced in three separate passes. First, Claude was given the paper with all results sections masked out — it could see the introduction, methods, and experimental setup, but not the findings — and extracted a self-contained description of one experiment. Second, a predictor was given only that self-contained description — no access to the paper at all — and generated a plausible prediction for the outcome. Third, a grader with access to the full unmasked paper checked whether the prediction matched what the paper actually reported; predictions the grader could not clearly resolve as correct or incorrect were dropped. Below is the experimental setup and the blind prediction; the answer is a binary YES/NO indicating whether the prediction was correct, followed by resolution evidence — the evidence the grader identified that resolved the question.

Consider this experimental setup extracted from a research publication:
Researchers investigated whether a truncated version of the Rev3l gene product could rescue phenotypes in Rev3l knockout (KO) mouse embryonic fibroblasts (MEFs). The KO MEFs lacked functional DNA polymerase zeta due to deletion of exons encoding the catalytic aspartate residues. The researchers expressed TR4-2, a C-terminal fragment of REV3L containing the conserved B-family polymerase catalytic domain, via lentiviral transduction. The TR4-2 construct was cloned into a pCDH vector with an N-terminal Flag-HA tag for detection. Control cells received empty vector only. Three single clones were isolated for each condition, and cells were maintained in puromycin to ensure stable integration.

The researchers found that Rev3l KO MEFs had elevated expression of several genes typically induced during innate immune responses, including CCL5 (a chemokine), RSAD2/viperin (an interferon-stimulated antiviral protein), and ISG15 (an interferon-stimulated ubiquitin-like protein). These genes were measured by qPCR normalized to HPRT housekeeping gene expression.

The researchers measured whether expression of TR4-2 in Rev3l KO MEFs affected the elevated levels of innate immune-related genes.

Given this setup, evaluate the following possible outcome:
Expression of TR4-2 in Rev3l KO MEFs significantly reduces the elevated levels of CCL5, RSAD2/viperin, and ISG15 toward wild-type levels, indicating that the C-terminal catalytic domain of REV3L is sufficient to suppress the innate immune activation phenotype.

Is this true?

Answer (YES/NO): NO